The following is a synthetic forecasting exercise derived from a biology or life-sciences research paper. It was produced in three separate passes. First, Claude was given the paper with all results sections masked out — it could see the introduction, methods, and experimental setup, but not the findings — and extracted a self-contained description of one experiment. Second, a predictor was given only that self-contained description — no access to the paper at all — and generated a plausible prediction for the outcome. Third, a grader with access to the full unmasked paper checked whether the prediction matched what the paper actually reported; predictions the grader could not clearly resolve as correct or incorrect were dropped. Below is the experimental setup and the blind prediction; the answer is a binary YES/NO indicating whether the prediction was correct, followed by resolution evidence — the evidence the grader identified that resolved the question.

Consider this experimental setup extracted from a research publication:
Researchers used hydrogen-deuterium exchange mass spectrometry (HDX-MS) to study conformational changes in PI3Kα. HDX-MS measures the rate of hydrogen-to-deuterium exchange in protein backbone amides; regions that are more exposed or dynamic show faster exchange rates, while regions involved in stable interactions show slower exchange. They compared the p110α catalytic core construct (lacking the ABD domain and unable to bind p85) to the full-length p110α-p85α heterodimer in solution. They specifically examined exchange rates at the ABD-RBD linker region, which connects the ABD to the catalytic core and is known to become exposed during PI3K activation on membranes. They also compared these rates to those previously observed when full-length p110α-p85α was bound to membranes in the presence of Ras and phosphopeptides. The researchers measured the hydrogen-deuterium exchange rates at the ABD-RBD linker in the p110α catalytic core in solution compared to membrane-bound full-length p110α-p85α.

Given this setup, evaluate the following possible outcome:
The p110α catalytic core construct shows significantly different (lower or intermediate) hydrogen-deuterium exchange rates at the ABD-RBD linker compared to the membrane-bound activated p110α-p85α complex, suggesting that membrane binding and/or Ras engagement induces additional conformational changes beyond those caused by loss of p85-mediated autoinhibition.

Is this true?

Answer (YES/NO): NO